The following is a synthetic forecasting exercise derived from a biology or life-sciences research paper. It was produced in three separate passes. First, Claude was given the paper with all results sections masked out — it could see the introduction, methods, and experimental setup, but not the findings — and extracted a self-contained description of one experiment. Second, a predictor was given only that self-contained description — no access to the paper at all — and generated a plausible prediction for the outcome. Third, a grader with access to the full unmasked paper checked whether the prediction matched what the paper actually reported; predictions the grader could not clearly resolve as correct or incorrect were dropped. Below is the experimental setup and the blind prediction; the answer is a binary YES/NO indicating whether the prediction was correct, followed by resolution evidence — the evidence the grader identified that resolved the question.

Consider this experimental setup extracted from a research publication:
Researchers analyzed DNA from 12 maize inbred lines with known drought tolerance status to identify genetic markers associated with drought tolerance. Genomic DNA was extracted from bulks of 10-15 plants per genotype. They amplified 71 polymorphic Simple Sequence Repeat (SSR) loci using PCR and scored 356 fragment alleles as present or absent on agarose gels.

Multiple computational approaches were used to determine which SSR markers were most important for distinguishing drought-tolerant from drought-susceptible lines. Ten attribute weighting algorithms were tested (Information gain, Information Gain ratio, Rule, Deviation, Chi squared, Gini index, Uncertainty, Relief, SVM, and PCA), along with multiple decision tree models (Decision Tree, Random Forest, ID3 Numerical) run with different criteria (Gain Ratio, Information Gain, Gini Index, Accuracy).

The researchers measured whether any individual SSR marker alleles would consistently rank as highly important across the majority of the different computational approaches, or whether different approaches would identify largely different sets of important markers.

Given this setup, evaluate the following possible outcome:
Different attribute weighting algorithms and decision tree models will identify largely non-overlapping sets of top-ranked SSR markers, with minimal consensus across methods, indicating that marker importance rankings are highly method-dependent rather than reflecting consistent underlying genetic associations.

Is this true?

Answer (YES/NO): NO